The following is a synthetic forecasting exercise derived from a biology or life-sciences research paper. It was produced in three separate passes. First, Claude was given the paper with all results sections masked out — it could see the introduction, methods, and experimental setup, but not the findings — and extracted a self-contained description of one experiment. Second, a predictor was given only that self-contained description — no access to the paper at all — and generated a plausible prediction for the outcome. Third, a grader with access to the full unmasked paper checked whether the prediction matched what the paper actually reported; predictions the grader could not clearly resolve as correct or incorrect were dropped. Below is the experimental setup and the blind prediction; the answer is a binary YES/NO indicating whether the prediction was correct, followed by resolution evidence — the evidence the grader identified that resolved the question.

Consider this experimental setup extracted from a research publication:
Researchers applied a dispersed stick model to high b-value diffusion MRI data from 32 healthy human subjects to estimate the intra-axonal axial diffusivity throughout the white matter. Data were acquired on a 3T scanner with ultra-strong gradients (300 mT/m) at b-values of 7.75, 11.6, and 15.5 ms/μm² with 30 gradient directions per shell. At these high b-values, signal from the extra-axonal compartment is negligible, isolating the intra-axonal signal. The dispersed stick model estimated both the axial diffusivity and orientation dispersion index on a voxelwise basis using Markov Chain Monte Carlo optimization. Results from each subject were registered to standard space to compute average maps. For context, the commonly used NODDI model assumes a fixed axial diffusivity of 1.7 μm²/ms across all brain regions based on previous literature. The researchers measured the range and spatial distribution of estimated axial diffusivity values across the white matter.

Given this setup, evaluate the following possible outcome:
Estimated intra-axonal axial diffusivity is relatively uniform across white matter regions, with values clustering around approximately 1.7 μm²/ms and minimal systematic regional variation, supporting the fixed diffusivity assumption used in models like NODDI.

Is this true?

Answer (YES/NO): NO